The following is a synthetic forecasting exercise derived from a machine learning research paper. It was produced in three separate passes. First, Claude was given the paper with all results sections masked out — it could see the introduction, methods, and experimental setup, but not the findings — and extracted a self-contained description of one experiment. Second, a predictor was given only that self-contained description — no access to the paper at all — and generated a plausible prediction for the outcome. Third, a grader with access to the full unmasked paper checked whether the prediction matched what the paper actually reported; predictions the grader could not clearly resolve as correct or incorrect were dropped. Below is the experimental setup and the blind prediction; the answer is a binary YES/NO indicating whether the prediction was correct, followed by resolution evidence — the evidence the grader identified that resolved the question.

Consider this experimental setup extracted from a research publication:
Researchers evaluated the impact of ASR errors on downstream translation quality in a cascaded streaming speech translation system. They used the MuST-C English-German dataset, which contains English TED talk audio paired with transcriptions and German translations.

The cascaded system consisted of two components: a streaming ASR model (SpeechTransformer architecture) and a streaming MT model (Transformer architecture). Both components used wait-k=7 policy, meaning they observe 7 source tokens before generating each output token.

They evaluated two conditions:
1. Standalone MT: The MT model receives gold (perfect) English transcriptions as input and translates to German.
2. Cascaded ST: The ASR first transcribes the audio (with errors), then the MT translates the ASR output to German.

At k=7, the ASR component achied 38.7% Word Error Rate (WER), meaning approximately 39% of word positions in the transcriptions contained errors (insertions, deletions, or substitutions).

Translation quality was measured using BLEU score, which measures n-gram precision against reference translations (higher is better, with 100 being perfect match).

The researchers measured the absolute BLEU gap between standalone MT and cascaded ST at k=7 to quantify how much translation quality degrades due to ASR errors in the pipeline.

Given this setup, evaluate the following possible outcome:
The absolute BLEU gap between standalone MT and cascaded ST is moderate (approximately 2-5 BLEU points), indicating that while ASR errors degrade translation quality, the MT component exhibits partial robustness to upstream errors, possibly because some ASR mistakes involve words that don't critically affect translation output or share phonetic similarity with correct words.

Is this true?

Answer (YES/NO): NO